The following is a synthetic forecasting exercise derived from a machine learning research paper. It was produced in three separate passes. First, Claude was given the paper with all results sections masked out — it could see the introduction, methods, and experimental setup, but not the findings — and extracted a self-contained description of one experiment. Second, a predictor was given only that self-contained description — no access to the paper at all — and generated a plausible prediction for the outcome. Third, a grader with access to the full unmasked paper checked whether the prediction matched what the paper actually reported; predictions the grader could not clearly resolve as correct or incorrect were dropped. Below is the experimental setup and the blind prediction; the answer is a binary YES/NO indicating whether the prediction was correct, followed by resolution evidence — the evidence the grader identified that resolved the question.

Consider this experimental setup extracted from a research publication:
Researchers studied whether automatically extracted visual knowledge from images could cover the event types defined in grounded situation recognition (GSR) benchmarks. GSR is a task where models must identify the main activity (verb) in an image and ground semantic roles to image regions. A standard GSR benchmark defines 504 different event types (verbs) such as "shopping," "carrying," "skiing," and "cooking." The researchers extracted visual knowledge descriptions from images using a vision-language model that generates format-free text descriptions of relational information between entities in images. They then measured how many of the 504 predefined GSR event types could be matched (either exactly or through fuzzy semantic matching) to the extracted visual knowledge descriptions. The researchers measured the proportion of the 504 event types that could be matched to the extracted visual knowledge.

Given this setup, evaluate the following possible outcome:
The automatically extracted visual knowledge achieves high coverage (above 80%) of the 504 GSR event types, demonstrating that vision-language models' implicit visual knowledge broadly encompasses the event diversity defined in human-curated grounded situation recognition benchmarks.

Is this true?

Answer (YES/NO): NO